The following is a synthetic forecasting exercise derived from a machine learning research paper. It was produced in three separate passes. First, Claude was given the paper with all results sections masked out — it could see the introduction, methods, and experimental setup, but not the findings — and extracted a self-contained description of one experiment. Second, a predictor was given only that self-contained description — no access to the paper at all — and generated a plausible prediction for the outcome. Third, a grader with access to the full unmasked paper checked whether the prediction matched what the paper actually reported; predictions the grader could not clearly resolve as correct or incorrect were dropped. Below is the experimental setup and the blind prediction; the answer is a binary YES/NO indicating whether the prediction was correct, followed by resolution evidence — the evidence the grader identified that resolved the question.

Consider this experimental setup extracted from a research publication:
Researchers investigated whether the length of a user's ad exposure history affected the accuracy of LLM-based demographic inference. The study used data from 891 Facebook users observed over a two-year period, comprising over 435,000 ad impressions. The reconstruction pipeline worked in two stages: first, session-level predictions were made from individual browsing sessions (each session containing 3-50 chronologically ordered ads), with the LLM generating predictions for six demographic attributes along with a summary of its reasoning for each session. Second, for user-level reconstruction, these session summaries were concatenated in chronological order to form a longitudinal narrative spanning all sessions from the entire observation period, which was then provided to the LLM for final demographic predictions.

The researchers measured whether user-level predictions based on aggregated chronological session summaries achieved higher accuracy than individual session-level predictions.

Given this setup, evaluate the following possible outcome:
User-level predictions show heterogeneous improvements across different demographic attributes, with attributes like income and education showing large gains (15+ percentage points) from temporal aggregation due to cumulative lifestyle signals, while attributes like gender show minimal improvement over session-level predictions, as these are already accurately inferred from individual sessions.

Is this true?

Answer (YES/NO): NO